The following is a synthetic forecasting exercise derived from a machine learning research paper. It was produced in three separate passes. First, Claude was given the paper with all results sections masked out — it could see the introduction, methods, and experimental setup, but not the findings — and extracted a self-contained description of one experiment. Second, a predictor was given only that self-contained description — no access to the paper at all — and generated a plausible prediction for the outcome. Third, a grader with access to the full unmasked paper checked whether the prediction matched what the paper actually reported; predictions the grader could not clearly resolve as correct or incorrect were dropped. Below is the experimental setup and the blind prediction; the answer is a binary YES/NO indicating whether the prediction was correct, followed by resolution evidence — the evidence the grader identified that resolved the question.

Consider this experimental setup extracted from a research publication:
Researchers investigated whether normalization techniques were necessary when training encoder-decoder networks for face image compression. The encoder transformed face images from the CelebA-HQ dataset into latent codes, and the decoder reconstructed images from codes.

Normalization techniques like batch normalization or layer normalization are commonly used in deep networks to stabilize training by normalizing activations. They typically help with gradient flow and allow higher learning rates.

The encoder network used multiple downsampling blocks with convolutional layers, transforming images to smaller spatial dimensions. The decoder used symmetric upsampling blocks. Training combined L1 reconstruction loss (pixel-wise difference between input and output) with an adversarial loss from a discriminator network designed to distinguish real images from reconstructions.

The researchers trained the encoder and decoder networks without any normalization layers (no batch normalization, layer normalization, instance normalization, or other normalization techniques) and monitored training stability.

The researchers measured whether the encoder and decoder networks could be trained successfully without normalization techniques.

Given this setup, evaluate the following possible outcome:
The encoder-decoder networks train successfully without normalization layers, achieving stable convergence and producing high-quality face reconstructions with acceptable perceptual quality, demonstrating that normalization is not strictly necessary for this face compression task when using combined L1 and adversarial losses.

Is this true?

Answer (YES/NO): YES